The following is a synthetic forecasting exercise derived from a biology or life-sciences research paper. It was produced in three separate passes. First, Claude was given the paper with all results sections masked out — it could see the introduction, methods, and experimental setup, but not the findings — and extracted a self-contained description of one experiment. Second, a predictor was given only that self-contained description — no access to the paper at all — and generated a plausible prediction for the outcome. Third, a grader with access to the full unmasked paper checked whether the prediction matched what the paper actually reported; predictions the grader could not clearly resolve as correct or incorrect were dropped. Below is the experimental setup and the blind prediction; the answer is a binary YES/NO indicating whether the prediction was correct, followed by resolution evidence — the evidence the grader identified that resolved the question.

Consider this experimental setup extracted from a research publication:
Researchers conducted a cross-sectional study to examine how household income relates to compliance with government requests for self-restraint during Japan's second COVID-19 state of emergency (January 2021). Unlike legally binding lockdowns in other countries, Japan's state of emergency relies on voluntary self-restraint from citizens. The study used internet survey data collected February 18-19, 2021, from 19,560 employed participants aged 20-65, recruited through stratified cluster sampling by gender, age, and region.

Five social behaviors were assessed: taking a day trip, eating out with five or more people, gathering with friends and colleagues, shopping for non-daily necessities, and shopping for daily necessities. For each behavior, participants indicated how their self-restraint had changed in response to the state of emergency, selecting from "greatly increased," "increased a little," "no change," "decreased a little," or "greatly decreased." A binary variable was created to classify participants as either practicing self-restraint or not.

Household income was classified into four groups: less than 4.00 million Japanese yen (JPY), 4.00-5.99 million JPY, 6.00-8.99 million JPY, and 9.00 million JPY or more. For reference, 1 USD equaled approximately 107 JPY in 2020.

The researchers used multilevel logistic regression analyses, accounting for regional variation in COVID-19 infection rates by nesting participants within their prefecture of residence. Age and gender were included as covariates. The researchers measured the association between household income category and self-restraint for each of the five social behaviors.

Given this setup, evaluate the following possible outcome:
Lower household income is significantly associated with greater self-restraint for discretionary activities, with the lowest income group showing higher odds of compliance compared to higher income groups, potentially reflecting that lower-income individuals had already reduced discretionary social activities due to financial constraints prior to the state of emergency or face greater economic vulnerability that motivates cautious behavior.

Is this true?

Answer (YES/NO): NO